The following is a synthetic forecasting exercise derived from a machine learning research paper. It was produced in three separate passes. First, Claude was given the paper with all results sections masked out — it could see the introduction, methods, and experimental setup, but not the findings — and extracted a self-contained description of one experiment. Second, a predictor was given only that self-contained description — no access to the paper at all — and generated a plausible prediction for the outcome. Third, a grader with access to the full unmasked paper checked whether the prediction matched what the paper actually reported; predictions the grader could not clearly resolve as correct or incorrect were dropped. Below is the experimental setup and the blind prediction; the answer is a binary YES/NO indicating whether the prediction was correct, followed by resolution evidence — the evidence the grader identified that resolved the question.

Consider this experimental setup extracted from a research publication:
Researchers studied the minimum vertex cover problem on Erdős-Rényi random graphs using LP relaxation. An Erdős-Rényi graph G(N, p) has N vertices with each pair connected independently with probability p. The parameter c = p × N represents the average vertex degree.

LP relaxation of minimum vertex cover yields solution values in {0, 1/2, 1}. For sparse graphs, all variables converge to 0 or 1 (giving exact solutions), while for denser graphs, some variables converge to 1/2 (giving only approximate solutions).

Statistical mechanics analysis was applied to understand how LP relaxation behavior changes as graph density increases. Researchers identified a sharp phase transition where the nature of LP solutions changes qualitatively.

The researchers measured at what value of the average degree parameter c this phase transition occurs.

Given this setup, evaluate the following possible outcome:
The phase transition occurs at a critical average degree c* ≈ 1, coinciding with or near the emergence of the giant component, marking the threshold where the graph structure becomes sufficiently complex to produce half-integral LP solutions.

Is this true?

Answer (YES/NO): NO